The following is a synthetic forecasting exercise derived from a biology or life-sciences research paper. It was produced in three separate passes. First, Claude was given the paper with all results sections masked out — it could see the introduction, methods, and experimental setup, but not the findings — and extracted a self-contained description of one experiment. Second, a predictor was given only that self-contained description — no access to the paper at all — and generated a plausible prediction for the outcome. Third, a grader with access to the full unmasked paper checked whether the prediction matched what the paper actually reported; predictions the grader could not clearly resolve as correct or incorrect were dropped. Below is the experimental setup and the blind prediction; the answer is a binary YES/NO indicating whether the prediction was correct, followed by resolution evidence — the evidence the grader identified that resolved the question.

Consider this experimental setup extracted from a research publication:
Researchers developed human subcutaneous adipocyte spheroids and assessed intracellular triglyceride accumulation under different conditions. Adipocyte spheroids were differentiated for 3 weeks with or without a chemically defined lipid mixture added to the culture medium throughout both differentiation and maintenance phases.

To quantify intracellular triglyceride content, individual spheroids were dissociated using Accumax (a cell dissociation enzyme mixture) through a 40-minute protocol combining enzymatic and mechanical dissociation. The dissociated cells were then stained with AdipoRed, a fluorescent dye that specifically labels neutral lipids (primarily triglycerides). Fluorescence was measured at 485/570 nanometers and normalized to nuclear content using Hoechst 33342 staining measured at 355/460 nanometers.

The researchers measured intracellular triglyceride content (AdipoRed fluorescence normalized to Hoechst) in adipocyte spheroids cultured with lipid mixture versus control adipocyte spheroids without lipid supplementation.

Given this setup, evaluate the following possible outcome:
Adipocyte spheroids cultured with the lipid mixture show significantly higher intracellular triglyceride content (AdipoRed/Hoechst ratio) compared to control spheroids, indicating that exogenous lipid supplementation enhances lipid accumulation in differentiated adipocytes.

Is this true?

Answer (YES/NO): YES